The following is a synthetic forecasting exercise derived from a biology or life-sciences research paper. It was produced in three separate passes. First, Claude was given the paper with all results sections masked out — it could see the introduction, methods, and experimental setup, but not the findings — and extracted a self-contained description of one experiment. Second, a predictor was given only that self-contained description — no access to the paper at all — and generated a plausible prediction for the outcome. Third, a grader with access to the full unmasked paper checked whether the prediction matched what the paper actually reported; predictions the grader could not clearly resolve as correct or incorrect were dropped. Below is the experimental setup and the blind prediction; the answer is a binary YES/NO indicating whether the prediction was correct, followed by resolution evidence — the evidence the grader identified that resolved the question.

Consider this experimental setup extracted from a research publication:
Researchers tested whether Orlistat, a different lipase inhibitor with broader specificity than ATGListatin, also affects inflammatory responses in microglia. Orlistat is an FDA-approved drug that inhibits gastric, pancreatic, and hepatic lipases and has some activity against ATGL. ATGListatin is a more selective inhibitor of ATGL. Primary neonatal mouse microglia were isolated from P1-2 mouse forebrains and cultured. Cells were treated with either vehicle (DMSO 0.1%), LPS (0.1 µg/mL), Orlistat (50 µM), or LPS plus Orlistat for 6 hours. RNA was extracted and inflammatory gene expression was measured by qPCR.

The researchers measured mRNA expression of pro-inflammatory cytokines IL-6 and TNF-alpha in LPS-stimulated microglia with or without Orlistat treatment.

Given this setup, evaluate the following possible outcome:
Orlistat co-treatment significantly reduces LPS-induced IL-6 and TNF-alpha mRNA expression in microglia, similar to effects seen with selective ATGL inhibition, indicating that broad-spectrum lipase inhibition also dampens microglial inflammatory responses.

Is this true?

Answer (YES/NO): NO